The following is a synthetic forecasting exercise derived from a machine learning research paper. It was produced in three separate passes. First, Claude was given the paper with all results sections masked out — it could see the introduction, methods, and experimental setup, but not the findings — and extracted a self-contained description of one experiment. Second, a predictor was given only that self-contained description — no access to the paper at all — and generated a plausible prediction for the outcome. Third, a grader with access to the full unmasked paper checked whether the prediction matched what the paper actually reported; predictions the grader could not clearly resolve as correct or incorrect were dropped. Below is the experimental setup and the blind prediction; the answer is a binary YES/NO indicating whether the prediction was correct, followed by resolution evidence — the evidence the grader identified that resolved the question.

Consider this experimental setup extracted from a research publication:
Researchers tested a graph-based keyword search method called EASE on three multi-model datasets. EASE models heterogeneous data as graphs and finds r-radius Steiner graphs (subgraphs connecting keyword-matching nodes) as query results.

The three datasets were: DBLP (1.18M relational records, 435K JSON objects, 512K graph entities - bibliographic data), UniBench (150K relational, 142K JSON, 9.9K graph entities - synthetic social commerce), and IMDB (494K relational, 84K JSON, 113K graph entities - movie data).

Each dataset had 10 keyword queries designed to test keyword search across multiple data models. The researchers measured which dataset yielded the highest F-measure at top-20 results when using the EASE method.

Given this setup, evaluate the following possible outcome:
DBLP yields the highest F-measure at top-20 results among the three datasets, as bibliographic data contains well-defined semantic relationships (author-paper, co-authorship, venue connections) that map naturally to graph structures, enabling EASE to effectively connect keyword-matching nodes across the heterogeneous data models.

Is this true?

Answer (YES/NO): NO